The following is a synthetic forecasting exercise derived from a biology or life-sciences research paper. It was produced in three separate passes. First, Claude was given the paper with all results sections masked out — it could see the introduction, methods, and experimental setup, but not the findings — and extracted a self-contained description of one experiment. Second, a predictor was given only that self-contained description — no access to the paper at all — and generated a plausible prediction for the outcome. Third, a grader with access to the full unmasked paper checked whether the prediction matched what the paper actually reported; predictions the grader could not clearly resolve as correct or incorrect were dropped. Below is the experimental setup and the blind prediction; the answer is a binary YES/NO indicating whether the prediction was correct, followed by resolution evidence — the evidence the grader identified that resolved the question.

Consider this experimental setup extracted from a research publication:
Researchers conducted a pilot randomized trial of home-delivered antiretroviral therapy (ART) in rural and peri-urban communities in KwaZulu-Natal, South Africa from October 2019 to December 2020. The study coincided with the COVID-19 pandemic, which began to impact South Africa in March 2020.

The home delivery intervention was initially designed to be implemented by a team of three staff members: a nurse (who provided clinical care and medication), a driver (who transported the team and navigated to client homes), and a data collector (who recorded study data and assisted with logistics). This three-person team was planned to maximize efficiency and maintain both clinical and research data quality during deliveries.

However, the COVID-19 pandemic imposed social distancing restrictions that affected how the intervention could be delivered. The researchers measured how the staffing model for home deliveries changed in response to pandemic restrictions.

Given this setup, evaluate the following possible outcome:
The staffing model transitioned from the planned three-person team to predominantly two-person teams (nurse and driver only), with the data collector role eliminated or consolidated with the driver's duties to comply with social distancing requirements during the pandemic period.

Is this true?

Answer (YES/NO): NO